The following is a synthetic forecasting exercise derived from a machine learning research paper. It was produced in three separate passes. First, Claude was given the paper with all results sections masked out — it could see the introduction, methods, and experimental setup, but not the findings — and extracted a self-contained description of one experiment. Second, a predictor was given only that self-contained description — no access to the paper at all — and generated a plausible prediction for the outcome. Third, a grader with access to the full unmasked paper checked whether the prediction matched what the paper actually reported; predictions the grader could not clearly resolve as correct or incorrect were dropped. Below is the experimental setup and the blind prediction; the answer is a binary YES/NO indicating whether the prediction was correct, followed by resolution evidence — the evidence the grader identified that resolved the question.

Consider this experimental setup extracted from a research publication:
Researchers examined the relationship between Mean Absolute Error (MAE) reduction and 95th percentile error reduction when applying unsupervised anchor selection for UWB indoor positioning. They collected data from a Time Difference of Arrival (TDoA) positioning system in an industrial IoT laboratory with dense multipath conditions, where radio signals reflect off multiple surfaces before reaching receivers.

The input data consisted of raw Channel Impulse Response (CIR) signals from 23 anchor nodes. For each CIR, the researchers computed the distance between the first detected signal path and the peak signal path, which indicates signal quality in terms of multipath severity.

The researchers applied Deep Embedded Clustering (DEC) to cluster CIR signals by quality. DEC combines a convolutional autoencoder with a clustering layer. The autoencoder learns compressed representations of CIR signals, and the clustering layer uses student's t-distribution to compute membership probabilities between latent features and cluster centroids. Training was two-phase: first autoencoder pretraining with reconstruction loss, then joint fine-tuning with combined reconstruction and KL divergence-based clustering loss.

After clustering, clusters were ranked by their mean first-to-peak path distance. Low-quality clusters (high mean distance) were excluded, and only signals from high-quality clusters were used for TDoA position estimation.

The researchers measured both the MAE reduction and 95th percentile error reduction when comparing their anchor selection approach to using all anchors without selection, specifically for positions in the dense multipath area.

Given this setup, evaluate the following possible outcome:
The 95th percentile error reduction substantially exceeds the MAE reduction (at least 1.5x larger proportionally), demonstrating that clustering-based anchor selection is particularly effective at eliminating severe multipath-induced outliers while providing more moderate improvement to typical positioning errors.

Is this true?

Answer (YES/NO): YES